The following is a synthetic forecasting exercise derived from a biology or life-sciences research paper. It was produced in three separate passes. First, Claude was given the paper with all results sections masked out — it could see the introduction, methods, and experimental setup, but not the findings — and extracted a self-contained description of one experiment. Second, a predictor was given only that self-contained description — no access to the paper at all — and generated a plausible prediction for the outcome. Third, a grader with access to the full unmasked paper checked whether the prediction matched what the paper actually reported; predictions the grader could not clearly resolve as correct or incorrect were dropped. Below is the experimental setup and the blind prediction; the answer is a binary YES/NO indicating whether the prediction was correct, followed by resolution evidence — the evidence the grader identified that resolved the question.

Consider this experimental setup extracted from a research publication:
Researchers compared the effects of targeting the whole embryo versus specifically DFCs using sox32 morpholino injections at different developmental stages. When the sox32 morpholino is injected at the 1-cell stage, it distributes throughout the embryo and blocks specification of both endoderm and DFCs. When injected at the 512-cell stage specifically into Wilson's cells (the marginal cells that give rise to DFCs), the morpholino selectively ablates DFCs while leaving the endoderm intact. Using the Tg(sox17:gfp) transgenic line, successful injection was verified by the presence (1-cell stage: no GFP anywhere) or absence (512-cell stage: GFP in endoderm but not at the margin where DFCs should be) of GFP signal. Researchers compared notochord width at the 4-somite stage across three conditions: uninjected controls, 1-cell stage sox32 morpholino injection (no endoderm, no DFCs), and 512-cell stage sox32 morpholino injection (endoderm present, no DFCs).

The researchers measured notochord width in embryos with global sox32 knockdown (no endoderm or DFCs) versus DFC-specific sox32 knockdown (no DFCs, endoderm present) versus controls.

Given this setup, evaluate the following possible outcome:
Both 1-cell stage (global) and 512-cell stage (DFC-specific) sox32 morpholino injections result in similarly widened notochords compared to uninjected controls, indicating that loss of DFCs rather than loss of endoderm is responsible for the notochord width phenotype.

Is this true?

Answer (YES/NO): YES